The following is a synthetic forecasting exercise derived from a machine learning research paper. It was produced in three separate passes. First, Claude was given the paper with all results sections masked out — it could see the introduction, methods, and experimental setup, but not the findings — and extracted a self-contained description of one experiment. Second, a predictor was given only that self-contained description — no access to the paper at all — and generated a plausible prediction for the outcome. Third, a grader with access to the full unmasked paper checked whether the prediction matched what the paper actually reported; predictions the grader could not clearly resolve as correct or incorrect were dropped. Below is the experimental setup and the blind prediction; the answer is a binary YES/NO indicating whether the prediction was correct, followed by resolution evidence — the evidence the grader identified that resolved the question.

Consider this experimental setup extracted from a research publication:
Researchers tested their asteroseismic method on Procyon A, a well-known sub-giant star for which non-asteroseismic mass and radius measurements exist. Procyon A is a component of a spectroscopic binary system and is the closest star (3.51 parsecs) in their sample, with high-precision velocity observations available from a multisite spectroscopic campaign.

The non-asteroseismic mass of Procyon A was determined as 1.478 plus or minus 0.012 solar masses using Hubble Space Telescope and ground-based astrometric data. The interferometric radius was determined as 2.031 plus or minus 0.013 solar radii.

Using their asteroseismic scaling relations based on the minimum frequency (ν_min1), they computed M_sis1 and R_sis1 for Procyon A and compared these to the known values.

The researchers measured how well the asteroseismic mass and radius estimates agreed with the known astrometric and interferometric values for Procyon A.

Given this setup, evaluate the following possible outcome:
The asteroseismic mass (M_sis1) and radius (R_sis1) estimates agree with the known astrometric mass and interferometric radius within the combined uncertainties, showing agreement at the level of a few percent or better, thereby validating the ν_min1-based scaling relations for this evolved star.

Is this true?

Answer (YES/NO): YES